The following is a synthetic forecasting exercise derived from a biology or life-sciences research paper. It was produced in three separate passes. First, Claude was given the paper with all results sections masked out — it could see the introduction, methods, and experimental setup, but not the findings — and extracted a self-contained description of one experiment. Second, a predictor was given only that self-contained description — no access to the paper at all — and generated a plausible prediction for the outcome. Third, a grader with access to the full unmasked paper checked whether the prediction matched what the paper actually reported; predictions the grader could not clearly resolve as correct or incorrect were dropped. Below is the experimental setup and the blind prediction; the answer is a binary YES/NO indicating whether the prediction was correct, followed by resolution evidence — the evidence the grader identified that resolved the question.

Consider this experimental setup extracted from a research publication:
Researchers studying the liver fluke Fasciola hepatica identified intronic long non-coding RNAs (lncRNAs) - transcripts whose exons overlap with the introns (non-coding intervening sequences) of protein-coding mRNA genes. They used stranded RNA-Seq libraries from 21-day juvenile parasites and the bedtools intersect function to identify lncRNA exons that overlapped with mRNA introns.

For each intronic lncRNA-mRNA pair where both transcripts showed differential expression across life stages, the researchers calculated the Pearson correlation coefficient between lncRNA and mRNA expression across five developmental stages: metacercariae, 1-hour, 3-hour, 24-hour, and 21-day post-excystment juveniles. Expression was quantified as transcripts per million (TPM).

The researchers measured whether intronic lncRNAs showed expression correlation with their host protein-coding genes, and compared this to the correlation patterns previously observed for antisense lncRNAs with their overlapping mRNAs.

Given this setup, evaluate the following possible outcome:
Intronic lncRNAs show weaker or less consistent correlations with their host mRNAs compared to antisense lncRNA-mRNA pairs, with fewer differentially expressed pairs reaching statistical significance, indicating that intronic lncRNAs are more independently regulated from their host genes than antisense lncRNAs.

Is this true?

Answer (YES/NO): YES